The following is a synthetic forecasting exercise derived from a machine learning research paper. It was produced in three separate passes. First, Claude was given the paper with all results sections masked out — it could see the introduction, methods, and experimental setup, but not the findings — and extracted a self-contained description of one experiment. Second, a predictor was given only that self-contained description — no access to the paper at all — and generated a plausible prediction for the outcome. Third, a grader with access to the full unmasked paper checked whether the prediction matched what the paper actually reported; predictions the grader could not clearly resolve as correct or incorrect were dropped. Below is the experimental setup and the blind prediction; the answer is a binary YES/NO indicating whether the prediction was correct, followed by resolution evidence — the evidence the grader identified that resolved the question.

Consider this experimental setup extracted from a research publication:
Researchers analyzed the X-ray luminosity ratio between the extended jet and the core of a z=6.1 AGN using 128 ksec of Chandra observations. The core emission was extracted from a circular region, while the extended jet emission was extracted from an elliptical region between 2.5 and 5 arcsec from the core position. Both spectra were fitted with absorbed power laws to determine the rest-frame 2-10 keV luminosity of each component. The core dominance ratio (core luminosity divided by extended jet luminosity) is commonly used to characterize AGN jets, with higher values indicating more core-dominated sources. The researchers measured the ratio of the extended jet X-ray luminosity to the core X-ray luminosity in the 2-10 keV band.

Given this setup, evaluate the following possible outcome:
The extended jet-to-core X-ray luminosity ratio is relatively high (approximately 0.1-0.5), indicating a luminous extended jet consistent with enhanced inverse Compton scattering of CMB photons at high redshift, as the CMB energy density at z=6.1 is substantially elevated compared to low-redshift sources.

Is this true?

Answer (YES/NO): NO